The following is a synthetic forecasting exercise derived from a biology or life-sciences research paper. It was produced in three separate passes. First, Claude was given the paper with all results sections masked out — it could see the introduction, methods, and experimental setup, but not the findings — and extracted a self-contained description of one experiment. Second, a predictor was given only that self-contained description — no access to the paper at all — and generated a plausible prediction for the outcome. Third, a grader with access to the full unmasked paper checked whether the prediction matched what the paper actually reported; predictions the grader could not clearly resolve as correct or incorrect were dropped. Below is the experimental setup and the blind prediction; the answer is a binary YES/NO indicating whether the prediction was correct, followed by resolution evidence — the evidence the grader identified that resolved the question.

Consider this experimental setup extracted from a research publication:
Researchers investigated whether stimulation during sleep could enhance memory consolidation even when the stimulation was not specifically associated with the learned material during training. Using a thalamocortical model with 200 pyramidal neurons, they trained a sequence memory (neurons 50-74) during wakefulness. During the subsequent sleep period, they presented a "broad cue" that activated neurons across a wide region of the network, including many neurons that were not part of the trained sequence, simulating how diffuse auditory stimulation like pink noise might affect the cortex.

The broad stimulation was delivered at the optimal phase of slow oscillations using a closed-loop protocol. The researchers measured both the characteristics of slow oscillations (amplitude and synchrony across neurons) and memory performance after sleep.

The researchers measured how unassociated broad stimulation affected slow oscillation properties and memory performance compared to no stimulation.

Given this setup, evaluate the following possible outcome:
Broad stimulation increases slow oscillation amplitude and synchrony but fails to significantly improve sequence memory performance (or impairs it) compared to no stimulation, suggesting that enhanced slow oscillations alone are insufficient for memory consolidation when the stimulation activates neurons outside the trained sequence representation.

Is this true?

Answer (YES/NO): NO